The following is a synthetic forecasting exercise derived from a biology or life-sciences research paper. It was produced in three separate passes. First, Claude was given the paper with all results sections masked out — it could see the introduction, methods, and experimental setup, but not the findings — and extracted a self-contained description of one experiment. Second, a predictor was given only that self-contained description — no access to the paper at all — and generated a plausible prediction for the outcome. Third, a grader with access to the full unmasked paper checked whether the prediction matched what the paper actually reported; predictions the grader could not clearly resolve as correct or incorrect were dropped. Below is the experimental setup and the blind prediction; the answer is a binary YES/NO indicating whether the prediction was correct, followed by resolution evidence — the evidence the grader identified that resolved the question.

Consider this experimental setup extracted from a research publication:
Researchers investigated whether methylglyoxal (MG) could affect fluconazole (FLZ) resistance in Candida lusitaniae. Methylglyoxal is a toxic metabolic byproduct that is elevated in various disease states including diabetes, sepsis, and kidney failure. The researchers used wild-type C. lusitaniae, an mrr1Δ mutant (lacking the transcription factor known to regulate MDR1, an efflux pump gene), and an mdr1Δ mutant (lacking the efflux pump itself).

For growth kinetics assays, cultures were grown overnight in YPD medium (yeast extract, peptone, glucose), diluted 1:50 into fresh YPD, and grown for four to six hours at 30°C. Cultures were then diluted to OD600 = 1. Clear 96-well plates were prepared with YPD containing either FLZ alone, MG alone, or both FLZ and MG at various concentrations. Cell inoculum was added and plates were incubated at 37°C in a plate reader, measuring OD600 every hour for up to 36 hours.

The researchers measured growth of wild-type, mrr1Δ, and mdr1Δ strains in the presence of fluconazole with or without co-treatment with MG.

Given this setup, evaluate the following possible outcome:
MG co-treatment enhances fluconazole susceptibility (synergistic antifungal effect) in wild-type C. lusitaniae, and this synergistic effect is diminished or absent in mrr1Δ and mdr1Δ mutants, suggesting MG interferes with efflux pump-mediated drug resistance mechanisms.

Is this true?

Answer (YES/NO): NO